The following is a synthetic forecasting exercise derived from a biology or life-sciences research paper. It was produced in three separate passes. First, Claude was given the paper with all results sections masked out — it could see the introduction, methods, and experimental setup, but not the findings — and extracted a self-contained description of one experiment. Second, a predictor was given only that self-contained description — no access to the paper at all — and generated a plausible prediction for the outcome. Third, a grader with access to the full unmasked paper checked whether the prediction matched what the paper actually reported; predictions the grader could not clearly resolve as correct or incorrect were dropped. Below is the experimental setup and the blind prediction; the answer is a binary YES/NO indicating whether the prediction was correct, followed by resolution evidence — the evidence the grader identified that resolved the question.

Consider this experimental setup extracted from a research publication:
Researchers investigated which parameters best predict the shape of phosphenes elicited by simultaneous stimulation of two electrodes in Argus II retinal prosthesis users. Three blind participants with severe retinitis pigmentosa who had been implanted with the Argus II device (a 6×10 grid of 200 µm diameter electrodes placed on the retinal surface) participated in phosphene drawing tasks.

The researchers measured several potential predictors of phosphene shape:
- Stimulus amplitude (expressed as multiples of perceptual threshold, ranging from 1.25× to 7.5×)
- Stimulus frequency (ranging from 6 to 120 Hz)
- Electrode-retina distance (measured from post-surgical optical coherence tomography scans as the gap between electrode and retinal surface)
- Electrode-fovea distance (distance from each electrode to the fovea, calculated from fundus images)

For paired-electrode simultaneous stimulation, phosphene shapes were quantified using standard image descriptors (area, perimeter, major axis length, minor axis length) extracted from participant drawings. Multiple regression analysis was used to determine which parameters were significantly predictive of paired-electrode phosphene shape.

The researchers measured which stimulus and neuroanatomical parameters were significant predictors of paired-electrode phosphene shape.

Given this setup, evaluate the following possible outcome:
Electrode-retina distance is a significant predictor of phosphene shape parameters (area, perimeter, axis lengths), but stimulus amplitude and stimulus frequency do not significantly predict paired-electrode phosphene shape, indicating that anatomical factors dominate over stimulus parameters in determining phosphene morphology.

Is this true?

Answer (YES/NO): NO